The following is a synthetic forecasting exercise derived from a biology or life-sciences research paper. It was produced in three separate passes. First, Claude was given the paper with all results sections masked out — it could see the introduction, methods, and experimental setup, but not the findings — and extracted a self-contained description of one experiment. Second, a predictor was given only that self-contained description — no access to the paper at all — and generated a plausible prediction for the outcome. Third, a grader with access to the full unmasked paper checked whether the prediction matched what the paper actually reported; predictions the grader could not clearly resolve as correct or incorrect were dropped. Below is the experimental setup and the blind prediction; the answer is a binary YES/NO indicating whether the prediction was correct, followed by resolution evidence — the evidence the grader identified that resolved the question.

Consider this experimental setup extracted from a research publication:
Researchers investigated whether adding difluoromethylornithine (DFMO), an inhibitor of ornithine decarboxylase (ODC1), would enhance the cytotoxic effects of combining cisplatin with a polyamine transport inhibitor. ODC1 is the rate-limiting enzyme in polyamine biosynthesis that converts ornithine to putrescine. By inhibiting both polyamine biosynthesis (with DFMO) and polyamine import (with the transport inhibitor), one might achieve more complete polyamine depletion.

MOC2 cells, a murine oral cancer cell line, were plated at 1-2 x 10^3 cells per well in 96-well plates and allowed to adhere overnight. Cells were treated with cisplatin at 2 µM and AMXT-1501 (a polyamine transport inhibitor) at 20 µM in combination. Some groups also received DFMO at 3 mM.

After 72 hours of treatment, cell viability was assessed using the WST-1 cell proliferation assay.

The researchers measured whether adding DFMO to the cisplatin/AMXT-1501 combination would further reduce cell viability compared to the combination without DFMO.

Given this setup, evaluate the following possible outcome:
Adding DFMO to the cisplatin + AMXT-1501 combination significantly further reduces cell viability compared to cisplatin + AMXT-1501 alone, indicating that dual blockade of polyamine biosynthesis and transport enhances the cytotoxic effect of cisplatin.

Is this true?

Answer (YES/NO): NO